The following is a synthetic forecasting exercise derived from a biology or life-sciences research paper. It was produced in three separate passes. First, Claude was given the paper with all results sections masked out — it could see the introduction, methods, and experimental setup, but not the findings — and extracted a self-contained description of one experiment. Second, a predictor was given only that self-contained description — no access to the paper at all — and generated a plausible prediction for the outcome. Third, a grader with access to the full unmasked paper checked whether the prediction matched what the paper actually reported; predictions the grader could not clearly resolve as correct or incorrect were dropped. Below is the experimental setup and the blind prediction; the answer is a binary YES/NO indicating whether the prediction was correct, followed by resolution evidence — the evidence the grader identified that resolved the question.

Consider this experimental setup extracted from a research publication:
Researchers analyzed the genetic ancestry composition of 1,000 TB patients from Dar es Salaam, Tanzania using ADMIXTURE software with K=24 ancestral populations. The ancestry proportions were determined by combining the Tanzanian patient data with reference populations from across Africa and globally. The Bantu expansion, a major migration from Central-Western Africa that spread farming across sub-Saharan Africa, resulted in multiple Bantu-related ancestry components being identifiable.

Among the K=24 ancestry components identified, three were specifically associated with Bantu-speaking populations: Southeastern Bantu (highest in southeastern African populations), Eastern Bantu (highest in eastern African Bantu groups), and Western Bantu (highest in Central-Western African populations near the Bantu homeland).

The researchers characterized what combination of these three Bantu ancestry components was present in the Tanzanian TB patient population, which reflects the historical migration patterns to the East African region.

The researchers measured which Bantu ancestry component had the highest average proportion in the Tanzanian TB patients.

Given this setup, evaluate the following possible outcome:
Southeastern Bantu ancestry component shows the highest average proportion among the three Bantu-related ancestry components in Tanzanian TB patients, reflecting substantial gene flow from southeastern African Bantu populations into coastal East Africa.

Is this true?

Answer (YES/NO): YES